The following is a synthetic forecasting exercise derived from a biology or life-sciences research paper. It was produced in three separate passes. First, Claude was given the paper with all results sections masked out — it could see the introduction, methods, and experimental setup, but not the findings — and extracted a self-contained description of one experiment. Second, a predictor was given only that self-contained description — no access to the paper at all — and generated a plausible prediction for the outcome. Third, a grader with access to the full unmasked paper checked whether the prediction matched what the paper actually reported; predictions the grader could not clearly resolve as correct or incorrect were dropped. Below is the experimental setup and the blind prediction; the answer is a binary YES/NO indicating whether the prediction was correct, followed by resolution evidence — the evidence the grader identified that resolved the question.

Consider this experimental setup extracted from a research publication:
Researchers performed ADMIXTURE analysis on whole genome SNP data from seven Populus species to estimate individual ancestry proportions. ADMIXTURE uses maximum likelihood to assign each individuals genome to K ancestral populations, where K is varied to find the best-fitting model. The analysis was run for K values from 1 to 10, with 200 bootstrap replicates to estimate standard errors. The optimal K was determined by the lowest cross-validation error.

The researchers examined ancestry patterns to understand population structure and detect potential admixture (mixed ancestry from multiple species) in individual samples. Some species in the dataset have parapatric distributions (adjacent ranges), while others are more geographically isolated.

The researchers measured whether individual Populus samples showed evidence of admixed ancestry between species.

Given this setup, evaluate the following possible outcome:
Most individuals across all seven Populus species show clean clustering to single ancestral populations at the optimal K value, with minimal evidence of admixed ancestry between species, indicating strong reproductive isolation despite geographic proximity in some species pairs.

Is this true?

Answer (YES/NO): NO